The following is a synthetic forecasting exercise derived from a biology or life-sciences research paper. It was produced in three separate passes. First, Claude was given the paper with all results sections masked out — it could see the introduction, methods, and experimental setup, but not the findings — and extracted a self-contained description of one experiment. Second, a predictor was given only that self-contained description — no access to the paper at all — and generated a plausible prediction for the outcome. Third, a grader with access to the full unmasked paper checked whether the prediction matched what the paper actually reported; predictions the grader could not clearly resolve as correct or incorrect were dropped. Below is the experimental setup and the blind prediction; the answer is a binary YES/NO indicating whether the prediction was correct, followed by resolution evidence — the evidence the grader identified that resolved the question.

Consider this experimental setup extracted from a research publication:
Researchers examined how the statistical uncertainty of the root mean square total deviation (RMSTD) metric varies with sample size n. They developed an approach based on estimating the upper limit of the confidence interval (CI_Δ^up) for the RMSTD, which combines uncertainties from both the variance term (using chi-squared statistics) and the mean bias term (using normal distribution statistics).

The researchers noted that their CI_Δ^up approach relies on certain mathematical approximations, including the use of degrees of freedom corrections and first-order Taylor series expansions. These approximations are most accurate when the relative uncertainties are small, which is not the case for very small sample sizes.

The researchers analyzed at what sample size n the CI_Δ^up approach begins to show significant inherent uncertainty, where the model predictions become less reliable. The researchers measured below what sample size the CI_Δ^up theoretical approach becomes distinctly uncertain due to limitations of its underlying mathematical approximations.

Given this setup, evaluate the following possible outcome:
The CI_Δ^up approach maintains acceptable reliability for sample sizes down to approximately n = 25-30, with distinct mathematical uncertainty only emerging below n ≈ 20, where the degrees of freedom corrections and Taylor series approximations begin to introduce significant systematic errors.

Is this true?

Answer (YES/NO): NO